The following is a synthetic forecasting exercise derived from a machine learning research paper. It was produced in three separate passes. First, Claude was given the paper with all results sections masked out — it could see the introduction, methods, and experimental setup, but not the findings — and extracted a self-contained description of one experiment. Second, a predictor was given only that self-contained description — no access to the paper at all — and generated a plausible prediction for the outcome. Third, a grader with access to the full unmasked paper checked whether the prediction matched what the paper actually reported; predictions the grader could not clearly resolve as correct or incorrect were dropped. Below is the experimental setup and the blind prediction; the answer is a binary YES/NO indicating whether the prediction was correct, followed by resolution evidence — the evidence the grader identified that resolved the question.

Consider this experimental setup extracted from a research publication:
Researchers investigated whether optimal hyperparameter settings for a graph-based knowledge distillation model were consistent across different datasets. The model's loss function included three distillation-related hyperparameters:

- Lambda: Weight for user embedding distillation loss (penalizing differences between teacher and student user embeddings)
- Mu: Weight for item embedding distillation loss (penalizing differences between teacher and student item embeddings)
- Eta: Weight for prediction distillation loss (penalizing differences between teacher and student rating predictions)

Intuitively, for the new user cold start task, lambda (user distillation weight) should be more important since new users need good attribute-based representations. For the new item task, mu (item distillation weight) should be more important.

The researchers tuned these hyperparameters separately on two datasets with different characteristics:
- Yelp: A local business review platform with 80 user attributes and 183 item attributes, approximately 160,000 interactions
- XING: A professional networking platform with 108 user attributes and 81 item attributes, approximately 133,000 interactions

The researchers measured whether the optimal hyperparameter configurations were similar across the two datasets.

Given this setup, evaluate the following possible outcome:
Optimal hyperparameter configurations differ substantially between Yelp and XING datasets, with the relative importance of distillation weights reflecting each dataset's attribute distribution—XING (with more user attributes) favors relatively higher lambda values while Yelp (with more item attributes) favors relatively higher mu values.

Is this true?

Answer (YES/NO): NO